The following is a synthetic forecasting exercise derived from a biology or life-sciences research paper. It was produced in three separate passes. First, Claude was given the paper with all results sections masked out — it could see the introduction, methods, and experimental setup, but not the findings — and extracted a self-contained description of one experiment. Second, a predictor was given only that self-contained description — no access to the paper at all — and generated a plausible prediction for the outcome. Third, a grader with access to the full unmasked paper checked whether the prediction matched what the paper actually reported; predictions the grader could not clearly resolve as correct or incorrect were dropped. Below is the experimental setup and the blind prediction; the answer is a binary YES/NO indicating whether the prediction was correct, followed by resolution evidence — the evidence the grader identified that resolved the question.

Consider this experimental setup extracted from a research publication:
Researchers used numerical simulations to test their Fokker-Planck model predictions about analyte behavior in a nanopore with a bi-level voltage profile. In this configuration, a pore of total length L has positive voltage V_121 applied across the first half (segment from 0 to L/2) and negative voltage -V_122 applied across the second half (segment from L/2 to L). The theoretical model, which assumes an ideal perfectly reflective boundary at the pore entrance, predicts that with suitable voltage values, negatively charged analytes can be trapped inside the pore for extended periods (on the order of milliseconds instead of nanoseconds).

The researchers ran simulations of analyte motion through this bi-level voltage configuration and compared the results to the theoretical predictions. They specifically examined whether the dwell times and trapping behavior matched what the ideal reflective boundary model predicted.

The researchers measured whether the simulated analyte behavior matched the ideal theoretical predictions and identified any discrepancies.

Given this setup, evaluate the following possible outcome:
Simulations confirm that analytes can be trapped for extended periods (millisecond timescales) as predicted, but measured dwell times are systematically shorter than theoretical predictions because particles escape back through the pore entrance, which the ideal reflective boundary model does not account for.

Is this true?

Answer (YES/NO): YES